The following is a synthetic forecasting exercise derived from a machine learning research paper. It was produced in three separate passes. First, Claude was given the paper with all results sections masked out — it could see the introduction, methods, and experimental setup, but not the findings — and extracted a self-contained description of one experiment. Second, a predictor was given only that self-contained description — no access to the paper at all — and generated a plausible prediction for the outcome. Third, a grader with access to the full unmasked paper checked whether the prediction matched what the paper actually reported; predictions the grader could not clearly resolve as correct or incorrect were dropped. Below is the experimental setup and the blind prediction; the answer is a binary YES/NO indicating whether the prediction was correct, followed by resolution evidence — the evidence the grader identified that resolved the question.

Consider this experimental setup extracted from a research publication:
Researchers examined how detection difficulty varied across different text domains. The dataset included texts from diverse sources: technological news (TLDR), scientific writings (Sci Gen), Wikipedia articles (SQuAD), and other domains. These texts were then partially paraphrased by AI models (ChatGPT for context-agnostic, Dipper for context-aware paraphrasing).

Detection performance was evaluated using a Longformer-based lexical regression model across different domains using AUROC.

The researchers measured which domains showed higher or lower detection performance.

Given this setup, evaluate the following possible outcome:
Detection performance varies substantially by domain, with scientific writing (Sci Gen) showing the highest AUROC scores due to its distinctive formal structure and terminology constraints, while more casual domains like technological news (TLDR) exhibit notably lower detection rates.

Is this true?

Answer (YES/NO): NO